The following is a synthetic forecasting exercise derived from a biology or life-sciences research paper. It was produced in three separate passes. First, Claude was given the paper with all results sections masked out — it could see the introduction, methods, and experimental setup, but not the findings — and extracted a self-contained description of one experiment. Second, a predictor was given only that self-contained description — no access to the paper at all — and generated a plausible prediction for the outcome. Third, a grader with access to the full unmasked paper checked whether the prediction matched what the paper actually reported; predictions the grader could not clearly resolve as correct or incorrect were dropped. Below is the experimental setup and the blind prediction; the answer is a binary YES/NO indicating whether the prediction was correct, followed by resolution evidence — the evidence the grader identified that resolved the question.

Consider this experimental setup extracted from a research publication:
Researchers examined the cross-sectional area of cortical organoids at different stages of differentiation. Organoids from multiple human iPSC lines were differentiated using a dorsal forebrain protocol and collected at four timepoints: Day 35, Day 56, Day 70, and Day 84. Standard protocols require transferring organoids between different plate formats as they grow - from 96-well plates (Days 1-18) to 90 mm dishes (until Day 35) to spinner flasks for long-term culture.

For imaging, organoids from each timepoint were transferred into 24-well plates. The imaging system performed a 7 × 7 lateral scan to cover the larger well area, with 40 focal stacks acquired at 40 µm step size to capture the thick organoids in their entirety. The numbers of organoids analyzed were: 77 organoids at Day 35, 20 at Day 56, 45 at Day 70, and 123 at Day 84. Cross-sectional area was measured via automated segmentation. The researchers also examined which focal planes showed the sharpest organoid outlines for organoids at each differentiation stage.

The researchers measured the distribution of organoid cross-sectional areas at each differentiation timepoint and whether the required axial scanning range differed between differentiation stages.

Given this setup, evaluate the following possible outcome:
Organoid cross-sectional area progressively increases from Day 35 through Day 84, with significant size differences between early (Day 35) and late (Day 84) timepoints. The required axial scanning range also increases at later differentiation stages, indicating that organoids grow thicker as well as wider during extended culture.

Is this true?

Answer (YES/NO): YES